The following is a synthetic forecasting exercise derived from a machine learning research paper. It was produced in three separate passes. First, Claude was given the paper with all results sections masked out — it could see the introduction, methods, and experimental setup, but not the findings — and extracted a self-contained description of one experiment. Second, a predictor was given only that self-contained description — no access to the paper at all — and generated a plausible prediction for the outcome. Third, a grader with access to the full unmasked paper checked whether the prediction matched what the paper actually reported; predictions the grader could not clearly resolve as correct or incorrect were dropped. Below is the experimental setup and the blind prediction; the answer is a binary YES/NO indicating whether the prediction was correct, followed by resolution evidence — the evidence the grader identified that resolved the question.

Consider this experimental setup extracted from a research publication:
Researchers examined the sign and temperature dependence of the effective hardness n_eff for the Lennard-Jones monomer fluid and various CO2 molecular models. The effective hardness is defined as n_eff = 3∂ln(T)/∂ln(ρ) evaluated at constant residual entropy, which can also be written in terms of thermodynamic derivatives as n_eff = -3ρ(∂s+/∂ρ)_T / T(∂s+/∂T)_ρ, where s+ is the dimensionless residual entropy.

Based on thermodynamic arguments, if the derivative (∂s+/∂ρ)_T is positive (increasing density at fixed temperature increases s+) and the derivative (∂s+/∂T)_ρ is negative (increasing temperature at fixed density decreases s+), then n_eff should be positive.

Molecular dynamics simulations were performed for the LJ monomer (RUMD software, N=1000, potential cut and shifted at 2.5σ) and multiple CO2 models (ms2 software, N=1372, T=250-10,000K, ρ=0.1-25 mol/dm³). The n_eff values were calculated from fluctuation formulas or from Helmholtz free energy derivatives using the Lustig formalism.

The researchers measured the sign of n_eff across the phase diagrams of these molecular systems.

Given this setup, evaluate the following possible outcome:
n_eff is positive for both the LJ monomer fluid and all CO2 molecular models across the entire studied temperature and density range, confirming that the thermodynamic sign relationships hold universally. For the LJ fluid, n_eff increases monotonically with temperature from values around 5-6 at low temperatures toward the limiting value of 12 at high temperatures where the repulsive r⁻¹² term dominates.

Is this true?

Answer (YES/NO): NO